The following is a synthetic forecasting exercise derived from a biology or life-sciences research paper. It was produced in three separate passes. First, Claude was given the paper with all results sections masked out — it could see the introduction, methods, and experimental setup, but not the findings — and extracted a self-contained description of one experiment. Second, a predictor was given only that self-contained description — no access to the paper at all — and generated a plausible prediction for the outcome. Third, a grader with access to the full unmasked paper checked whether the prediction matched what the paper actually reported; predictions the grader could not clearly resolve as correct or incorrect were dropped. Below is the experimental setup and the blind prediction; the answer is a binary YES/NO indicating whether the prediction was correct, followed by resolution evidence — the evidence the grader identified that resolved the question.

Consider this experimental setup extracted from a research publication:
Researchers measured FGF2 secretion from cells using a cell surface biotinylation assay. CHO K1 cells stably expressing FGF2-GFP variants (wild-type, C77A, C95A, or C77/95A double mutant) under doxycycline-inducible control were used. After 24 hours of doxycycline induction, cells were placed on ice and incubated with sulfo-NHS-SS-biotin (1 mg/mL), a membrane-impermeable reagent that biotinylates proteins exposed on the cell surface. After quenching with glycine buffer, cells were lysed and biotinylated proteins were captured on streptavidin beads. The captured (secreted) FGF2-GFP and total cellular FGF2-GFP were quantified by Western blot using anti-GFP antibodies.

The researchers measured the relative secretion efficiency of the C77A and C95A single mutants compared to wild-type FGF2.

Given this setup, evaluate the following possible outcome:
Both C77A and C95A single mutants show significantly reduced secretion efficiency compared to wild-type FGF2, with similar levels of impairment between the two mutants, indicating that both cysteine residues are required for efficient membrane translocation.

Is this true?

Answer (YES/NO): NO